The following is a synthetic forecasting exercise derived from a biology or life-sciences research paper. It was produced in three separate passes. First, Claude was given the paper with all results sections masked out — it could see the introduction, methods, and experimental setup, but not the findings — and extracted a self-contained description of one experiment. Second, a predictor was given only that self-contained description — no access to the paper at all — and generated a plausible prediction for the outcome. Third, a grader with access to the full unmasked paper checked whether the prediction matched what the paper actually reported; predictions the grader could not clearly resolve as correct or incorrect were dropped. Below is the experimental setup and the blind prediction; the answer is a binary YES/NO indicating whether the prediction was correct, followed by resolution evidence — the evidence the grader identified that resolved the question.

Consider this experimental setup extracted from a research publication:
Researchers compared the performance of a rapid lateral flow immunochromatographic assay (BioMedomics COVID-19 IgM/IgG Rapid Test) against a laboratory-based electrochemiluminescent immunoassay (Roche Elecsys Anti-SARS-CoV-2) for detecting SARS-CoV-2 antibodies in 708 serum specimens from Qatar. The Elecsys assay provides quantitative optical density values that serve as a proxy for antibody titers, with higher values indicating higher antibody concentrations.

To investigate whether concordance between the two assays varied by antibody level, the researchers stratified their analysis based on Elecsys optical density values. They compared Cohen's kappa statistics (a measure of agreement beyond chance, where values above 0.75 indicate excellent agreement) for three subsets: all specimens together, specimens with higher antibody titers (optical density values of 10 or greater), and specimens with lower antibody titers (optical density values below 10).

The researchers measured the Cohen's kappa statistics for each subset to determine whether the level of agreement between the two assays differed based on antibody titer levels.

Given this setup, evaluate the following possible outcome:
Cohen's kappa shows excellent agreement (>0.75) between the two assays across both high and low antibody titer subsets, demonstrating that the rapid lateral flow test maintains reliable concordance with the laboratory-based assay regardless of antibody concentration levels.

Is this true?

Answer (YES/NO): NO